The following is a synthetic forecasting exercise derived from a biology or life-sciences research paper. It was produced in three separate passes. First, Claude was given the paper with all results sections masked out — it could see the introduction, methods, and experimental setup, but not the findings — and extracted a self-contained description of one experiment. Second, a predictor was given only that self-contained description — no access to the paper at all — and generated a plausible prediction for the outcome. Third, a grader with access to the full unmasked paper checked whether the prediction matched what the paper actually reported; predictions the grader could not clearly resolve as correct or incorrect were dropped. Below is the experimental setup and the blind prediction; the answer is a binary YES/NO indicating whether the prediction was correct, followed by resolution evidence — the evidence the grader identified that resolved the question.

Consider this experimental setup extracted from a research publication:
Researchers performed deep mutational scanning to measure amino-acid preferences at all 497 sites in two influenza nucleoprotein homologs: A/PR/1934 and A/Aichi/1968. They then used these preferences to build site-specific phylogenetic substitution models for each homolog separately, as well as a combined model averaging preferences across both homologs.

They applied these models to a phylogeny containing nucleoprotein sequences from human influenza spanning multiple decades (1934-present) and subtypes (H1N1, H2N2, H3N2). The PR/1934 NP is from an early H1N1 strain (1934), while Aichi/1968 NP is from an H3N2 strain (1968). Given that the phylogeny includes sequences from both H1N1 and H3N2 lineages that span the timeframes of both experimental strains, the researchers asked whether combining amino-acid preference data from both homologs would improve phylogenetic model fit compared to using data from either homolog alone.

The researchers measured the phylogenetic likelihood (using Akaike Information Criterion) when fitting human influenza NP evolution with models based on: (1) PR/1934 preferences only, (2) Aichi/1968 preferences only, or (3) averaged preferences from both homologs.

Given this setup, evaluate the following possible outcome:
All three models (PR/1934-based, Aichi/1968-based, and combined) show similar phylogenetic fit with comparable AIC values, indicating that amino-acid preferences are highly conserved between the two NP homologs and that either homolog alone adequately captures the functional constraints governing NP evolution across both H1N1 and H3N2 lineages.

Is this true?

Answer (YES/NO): NO